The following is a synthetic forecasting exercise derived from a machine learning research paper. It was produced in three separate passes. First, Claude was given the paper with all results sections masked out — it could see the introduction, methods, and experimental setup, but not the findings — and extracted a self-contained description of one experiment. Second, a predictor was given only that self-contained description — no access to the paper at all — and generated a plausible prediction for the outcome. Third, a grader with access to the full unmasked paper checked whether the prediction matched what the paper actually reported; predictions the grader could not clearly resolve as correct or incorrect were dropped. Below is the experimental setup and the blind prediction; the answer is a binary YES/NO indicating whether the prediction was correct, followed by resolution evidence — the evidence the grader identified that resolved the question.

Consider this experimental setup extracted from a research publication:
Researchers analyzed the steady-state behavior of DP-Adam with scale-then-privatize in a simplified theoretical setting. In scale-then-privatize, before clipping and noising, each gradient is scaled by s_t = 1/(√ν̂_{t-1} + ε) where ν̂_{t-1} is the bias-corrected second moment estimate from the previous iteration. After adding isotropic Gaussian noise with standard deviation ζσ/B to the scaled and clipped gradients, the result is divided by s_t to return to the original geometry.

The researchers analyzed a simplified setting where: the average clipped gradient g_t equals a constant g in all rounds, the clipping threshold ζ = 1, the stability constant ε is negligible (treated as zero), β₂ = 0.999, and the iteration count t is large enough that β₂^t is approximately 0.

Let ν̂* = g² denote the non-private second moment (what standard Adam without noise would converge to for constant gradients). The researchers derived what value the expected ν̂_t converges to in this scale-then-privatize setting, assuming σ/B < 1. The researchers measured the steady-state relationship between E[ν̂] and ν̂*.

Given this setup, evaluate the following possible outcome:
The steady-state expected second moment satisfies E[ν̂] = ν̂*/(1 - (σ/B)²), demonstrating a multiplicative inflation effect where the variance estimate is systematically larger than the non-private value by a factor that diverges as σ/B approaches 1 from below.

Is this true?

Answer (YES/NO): YES